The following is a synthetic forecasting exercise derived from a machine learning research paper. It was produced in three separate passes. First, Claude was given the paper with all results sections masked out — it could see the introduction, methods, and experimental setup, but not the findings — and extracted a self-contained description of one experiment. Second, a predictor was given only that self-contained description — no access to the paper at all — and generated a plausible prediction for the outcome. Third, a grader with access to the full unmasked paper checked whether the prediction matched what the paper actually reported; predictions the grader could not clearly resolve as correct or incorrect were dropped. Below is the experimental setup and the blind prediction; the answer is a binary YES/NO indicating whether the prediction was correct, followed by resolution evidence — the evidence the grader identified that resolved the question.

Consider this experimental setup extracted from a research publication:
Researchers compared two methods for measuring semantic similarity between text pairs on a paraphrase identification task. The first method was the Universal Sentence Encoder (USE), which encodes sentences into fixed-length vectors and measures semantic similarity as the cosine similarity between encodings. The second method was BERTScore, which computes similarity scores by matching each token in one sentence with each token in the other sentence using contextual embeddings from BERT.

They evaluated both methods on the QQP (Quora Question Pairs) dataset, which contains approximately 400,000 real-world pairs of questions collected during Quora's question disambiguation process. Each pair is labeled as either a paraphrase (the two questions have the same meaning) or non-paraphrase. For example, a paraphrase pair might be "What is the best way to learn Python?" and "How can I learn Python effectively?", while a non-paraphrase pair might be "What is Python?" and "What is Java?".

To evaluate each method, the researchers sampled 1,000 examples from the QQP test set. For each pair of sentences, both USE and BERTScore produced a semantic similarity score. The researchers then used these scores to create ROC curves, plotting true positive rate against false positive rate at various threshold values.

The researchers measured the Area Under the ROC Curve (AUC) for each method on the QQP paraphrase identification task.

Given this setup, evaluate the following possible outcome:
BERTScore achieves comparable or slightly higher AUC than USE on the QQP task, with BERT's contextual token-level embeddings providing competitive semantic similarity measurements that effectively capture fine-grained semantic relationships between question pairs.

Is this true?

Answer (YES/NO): NO